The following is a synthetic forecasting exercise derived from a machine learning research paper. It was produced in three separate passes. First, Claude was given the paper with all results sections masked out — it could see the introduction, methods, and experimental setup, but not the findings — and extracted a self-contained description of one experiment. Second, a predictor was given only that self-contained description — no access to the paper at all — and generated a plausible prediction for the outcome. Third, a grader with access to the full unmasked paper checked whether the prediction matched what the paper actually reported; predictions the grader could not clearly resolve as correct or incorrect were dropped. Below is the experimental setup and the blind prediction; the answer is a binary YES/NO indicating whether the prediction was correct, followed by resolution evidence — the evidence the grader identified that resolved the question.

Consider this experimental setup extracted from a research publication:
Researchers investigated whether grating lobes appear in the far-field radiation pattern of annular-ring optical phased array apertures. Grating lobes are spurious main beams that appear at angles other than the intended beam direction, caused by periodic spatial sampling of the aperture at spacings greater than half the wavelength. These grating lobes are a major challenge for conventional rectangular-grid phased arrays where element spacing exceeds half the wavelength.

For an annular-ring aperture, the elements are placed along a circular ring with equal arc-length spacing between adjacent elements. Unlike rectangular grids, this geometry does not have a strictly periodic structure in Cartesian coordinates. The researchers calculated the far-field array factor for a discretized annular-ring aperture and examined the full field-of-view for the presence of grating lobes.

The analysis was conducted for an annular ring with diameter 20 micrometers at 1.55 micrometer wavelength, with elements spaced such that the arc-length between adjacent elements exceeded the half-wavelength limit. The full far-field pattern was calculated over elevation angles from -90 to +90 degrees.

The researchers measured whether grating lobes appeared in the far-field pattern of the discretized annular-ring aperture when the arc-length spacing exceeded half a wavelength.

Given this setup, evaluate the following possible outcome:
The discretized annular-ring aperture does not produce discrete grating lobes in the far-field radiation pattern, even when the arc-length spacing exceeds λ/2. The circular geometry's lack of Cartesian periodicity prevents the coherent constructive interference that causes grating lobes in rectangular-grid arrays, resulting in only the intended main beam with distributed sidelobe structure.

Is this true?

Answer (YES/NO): YES